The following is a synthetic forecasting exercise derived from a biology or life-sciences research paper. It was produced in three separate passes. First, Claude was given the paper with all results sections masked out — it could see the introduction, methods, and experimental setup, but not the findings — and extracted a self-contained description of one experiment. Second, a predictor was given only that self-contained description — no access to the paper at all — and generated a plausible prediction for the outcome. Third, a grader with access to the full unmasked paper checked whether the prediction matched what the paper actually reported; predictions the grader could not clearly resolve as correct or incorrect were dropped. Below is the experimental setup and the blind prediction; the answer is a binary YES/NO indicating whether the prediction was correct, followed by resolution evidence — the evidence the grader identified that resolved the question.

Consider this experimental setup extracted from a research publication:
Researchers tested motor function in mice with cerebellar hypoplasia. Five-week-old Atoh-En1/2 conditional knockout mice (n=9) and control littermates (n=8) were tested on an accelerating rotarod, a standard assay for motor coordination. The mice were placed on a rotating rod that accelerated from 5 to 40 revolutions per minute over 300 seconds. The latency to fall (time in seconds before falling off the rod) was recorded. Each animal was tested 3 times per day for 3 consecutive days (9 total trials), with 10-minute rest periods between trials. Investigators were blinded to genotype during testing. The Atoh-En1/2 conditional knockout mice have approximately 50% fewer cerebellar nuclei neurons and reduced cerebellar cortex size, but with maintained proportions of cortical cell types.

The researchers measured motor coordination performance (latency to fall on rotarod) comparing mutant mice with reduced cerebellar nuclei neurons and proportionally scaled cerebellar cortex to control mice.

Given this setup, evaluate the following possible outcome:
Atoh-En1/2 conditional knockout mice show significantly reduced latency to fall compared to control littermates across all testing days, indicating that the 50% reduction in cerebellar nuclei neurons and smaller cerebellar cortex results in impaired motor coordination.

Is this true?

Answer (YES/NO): NO